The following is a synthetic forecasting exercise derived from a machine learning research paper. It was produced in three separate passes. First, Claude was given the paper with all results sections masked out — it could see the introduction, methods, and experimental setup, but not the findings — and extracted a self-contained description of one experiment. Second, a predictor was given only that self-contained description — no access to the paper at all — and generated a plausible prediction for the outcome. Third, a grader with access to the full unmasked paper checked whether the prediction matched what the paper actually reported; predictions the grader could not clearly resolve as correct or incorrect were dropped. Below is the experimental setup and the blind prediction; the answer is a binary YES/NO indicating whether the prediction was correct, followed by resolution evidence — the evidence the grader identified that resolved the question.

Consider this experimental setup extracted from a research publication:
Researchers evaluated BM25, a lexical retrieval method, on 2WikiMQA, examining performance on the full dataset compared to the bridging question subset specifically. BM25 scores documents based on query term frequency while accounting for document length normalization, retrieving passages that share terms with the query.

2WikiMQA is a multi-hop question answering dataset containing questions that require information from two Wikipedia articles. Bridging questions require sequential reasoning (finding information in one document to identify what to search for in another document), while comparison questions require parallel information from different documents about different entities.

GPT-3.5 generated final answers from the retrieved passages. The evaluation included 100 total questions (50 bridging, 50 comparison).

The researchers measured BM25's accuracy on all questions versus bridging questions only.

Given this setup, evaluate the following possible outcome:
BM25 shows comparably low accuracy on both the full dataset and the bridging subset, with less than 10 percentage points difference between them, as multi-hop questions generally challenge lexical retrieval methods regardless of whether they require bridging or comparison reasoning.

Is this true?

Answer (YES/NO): YES